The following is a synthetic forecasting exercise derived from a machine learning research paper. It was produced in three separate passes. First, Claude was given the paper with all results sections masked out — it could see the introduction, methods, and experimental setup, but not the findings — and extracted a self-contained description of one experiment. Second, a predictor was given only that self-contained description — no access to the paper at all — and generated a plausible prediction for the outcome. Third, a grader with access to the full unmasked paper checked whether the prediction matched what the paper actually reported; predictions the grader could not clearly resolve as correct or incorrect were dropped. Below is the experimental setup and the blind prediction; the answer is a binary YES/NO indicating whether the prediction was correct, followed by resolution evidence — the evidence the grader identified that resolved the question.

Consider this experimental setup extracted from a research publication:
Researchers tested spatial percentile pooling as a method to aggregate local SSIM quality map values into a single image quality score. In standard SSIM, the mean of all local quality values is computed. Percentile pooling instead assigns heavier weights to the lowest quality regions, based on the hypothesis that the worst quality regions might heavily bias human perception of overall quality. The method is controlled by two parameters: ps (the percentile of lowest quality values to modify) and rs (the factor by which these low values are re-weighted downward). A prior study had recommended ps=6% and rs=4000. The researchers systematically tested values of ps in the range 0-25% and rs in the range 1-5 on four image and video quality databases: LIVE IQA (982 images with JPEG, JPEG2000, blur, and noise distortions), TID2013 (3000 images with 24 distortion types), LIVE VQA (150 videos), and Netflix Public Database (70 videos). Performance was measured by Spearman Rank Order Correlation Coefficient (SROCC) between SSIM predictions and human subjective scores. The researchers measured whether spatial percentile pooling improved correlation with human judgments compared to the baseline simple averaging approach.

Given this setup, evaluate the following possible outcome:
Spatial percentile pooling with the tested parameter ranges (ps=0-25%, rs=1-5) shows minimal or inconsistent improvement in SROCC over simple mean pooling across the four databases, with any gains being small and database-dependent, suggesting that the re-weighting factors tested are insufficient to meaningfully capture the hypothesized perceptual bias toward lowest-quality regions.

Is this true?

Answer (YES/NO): NO